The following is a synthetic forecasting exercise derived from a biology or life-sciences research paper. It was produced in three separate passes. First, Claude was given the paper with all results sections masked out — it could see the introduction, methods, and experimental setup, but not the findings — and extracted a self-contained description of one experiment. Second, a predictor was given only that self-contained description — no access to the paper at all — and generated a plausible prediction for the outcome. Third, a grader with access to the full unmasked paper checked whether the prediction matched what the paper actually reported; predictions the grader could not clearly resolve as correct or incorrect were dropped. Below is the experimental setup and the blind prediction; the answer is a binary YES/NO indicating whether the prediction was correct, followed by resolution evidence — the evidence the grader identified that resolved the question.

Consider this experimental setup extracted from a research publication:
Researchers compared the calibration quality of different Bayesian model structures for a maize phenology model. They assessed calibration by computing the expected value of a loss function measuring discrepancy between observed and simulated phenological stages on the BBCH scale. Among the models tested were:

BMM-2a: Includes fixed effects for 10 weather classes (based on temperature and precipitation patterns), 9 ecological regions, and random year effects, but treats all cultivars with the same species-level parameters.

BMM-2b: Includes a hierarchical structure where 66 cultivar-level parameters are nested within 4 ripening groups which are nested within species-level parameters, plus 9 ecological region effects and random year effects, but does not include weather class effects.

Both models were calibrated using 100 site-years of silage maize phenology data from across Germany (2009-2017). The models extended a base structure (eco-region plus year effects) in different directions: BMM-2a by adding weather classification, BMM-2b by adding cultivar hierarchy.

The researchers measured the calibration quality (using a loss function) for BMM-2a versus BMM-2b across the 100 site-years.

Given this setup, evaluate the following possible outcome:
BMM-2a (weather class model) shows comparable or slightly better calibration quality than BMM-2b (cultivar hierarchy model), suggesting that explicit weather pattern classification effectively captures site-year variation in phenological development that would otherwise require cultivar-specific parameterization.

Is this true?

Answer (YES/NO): NO